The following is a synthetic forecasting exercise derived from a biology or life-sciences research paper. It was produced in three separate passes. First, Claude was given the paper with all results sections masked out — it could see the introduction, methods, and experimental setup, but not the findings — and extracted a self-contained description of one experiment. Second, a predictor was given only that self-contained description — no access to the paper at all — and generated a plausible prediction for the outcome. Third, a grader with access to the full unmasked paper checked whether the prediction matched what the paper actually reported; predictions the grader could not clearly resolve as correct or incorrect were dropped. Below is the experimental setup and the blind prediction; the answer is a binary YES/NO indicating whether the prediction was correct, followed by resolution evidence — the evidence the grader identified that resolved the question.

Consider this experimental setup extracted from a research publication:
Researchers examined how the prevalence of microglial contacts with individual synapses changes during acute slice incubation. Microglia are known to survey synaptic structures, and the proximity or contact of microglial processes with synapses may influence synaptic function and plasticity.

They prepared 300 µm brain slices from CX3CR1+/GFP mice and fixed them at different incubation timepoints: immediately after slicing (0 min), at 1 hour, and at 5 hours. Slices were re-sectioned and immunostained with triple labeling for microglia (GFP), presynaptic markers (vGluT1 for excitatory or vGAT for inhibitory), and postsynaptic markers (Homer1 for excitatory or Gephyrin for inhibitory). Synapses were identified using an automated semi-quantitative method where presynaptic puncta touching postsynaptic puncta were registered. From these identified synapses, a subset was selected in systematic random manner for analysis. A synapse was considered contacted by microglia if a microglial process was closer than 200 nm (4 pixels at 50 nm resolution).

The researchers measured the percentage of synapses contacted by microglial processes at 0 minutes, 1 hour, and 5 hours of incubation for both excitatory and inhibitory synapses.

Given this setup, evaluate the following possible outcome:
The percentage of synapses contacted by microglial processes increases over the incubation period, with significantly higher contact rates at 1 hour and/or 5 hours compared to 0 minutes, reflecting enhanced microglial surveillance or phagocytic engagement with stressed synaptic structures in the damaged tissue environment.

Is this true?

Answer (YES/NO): NO